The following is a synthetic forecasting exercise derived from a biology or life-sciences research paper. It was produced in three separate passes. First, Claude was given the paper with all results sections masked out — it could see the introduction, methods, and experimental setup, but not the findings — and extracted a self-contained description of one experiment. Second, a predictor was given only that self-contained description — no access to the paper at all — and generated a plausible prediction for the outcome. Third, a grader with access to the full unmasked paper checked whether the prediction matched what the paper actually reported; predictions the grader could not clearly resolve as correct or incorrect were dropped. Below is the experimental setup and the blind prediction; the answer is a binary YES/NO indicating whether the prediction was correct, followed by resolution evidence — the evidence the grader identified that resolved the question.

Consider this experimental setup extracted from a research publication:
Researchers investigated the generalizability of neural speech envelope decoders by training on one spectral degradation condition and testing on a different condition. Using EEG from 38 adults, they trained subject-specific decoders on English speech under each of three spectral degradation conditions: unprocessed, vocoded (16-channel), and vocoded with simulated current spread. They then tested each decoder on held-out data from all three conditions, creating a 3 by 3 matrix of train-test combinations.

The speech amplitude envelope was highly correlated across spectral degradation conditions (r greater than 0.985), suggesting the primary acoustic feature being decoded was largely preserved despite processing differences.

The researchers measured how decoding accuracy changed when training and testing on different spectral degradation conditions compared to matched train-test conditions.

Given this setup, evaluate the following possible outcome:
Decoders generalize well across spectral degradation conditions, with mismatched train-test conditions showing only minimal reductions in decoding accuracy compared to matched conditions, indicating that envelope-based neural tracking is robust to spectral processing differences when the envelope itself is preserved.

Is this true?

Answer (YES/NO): NO